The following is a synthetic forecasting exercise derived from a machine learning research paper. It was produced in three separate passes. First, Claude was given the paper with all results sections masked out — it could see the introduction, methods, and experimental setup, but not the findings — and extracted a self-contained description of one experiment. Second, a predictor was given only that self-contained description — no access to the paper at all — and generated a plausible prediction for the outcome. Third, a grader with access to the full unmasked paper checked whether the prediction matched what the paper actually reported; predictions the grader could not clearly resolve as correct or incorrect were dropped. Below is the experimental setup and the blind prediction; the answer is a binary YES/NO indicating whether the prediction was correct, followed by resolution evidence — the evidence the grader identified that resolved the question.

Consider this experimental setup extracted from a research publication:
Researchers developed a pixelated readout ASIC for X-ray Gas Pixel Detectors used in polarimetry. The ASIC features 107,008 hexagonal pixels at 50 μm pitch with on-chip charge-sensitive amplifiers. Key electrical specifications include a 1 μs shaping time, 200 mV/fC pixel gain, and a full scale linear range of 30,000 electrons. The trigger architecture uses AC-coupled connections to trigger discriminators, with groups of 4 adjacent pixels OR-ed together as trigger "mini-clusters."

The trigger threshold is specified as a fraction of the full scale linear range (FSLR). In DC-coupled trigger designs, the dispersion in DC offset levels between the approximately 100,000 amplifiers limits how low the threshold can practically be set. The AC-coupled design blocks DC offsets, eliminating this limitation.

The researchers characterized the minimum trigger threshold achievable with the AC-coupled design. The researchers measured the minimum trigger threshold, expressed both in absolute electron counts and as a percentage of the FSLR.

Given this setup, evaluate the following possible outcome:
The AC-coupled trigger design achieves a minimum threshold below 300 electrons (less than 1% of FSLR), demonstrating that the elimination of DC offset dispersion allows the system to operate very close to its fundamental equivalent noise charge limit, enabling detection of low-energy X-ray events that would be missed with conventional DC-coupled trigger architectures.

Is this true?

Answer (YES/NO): YES